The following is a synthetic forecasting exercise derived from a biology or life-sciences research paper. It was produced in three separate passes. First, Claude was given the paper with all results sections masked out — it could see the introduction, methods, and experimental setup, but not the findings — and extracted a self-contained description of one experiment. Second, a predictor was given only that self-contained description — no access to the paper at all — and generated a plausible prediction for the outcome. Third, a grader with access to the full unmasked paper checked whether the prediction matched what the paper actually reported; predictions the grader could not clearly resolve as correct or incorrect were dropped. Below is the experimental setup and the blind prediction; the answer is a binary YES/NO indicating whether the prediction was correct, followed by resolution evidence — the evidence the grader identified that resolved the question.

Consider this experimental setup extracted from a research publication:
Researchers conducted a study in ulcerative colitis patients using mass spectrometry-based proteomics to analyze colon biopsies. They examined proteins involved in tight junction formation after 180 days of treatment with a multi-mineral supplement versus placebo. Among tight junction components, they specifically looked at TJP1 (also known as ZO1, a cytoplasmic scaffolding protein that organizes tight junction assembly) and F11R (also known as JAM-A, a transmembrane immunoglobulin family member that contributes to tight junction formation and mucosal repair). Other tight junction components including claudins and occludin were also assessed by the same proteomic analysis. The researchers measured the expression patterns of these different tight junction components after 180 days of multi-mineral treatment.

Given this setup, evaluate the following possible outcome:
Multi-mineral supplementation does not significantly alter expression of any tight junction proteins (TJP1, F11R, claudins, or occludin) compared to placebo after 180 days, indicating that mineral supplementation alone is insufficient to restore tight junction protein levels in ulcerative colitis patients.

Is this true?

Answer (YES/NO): NO